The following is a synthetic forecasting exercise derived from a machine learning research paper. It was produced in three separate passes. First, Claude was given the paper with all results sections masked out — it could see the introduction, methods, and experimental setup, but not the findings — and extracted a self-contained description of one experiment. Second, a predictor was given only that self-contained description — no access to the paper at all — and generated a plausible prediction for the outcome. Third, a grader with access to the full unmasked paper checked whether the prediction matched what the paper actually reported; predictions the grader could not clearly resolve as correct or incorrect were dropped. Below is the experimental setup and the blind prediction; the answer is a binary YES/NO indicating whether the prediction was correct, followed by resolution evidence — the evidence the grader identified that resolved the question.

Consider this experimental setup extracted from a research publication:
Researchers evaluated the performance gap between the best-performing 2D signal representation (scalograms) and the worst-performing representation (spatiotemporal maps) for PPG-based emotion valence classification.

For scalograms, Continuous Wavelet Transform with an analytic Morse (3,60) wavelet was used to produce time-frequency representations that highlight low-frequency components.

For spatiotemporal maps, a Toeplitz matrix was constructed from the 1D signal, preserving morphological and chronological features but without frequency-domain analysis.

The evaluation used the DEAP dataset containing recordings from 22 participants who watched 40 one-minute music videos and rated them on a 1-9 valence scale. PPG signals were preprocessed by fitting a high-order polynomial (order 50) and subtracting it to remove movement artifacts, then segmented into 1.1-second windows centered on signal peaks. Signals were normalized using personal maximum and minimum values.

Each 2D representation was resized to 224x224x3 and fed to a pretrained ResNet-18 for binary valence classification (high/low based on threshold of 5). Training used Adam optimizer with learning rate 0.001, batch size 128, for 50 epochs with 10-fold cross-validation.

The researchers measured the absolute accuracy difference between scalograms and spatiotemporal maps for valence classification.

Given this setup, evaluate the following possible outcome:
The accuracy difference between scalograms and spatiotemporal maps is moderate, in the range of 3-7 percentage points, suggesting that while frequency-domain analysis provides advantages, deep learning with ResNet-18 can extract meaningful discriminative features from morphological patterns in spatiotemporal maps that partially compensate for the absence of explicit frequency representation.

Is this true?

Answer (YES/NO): NO